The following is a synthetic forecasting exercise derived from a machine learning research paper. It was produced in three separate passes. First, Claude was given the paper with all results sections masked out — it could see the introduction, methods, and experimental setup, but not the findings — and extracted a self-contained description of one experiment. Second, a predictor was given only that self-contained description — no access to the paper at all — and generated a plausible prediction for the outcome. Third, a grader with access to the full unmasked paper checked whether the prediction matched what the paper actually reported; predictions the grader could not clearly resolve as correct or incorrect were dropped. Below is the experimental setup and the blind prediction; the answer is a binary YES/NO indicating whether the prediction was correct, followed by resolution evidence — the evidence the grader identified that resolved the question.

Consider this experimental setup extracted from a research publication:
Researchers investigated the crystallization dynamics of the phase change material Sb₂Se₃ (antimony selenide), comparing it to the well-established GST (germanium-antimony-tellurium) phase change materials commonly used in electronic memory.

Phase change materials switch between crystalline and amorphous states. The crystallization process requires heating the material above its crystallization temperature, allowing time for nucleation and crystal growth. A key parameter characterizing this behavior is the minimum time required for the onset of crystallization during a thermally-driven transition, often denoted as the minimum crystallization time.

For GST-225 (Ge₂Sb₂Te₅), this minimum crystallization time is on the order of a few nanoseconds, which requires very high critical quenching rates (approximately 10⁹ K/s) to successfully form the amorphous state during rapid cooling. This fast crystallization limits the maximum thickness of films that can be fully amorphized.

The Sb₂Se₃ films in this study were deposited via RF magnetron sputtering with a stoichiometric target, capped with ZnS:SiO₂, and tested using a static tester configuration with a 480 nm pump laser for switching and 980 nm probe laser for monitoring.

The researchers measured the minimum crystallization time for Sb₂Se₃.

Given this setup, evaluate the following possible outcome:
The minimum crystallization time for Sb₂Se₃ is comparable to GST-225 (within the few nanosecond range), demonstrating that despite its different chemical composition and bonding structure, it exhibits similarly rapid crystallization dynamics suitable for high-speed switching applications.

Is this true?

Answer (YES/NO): NO